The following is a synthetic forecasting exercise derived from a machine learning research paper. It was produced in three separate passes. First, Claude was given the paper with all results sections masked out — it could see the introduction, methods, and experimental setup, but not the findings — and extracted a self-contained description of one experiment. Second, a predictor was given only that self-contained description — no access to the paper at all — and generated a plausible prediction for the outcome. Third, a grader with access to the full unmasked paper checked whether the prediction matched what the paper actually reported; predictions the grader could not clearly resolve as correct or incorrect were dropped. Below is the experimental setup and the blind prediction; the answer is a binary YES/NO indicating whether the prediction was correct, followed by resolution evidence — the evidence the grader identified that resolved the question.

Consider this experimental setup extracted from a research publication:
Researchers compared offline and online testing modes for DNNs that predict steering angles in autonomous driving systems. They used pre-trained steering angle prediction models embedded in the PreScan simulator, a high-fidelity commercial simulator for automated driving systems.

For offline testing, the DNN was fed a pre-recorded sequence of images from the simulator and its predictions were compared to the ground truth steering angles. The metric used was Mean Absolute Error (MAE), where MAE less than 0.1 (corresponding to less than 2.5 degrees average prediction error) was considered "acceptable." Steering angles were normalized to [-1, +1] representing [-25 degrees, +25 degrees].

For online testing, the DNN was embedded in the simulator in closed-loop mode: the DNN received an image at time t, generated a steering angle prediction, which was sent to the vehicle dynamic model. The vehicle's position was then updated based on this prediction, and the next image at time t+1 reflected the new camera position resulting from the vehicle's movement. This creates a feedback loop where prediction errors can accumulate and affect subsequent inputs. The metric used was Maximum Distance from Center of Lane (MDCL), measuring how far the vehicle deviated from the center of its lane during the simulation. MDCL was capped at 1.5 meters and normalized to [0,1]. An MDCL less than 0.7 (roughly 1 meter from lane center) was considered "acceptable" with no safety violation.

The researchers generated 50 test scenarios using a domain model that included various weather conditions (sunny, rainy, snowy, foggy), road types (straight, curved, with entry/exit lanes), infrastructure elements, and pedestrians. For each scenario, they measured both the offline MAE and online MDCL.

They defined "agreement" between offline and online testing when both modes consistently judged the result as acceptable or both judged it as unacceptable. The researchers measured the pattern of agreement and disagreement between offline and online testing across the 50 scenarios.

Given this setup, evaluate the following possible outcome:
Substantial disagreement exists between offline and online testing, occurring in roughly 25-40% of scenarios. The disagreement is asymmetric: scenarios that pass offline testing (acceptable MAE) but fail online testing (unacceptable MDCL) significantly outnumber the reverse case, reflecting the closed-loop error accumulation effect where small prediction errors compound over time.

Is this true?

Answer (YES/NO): NO